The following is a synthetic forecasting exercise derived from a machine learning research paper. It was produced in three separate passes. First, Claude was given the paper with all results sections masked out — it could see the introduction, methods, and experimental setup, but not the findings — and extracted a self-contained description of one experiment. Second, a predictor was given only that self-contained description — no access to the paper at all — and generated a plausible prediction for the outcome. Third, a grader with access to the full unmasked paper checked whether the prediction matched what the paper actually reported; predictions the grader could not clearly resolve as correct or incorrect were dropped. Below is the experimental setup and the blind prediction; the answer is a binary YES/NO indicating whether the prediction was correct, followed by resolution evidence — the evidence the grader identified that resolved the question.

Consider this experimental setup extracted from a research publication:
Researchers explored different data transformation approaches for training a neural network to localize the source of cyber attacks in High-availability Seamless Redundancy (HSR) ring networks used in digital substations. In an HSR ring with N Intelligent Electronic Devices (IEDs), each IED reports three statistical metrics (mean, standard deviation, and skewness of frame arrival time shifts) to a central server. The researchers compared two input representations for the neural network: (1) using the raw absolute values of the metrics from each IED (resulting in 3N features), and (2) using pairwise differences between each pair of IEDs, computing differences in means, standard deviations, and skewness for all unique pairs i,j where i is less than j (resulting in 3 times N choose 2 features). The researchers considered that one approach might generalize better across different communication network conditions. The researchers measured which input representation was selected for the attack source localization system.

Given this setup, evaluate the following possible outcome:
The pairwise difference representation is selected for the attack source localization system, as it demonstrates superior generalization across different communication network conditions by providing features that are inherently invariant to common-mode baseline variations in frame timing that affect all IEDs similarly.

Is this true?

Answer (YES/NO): YES